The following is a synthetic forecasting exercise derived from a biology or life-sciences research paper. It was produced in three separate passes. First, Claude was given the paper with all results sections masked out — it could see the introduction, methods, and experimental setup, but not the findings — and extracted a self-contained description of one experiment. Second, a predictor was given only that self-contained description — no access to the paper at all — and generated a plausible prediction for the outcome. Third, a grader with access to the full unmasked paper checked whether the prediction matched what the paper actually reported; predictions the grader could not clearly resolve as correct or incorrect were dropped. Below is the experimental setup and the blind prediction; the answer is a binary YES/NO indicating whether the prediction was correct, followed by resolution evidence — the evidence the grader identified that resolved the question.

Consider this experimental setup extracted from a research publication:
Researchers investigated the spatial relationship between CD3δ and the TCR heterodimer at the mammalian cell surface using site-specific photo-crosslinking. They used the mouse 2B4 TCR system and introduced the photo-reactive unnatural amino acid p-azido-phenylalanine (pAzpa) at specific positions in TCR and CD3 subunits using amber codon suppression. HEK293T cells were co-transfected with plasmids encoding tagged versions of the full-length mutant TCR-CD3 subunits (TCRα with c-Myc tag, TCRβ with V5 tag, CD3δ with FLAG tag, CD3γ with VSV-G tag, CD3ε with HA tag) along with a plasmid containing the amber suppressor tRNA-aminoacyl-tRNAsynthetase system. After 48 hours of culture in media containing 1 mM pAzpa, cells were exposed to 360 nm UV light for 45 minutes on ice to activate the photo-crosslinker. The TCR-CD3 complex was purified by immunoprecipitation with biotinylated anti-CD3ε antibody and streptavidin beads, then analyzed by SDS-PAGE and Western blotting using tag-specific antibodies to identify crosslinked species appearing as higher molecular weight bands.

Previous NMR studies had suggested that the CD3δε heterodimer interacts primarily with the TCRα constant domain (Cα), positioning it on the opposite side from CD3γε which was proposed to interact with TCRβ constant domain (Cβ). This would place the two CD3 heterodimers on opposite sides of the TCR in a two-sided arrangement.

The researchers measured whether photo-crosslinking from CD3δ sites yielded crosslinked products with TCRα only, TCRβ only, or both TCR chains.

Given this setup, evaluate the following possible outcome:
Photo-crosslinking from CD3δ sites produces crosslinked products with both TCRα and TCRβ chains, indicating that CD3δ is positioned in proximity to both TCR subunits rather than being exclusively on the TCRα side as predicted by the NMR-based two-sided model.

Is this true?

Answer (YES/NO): YES